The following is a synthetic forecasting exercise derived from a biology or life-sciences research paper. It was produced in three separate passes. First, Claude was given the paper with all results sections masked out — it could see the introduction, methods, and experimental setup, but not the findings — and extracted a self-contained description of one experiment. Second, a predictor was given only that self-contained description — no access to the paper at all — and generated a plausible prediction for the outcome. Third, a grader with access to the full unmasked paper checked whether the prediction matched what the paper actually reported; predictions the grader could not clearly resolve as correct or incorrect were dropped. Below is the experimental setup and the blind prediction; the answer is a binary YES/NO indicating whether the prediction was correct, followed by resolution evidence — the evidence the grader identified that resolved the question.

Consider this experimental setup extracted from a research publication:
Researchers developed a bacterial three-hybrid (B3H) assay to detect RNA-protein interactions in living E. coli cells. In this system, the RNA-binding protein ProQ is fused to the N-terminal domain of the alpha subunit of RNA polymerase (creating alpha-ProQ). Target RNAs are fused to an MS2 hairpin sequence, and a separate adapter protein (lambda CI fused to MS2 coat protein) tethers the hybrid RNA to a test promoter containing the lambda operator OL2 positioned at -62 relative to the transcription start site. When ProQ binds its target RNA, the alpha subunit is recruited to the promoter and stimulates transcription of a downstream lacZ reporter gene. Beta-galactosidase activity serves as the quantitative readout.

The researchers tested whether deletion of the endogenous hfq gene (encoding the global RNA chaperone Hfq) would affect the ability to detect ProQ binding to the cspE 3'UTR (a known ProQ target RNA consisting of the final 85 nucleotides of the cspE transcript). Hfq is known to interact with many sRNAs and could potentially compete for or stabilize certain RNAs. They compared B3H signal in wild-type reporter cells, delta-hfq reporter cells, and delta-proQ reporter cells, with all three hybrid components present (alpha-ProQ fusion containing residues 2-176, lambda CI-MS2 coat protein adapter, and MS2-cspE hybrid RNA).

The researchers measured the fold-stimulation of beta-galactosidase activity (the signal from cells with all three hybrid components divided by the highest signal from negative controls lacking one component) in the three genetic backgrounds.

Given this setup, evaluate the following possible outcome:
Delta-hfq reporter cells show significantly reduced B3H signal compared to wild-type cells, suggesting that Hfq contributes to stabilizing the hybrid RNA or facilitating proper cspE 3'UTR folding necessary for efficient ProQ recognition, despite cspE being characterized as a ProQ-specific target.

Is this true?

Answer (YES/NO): NO